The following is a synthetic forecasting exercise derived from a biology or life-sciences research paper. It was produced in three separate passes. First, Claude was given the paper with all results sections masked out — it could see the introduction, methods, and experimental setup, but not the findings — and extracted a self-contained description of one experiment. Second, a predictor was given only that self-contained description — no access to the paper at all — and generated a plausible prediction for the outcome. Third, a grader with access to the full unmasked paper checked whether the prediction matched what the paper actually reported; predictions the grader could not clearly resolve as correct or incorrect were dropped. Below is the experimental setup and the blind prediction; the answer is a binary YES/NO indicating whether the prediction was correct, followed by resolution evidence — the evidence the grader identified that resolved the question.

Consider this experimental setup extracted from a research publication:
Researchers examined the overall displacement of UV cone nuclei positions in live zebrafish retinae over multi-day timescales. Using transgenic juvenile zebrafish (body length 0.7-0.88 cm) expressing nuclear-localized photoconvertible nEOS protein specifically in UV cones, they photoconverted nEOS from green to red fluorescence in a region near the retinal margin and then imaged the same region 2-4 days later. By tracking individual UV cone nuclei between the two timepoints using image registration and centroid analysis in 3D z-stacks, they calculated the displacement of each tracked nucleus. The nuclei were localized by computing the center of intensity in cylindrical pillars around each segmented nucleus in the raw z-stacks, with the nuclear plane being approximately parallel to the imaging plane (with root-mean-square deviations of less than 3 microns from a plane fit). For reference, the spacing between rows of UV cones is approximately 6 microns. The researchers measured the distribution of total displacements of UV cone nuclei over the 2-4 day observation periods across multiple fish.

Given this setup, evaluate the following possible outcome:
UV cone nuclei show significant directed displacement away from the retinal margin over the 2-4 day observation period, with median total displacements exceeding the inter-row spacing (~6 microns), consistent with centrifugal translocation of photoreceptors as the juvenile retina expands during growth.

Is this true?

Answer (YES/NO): NO